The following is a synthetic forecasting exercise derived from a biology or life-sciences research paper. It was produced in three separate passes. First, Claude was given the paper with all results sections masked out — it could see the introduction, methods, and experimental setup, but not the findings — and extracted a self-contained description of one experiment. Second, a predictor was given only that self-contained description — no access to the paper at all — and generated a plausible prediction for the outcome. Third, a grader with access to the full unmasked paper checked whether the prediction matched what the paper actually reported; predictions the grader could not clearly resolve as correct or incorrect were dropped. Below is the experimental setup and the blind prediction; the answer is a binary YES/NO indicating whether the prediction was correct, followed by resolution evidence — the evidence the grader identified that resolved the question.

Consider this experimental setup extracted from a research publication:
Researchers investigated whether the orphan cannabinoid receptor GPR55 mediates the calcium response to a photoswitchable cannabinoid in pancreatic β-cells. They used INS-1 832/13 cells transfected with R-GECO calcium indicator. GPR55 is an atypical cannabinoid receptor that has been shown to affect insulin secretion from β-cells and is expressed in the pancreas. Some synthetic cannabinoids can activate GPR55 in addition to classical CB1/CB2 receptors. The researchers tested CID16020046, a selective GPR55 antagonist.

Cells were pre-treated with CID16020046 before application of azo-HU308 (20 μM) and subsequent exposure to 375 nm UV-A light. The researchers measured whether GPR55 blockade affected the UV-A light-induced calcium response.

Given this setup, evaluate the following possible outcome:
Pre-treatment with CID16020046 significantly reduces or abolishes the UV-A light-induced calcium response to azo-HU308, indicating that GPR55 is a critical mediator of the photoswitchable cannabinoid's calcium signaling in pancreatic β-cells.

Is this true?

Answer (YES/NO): NO